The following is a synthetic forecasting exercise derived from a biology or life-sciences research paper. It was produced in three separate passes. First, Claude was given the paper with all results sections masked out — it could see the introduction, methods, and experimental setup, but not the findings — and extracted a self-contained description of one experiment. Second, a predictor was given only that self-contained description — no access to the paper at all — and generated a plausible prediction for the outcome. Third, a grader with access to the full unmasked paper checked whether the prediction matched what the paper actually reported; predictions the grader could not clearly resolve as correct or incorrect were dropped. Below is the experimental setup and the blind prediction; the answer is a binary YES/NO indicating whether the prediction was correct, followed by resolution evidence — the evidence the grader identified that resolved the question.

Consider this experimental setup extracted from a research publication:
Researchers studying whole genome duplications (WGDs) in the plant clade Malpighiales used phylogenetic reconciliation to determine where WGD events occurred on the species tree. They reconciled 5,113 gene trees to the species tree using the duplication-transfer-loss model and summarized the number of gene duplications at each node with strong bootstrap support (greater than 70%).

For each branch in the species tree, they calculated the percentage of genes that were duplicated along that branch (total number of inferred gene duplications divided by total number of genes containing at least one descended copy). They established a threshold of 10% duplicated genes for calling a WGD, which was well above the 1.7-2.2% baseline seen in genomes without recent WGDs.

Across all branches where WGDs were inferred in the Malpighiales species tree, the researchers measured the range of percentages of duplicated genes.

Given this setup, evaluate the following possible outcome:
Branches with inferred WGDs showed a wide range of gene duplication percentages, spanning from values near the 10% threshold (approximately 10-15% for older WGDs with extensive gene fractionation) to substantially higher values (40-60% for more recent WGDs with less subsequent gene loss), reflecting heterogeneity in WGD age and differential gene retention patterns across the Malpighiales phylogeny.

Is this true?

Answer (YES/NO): NO